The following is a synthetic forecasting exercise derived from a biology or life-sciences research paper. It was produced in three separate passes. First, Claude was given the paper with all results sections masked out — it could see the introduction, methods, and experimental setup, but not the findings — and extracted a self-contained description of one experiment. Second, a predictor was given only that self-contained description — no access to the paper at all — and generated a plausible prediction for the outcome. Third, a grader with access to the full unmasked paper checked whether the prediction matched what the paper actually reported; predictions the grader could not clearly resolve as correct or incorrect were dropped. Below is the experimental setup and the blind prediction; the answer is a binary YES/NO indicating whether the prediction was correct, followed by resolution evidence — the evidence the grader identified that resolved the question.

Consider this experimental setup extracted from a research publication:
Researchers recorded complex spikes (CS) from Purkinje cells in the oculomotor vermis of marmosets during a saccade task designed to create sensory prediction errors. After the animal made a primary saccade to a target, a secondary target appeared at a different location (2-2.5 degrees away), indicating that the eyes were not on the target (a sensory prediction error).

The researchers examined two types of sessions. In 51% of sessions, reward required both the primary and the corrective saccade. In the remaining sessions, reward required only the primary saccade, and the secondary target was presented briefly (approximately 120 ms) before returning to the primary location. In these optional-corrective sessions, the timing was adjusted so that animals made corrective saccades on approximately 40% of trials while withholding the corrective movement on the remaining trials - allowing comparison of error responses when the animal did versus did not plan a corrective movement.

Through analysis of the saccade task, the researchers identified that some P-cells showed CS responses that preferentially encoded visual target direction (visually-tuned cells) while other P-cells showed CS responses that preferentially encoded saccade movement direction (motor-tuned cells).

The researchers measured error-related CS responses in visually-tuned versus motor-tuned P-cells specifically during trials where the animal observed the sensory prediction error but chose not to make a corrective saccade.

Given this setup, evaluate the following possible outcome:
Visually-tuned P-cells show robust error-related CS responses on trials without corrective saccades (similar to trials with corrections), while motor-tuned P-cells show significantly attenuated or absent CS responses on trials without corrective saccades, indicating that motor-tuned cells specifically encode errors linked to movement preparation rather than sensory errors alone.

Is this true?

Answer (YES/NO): NO